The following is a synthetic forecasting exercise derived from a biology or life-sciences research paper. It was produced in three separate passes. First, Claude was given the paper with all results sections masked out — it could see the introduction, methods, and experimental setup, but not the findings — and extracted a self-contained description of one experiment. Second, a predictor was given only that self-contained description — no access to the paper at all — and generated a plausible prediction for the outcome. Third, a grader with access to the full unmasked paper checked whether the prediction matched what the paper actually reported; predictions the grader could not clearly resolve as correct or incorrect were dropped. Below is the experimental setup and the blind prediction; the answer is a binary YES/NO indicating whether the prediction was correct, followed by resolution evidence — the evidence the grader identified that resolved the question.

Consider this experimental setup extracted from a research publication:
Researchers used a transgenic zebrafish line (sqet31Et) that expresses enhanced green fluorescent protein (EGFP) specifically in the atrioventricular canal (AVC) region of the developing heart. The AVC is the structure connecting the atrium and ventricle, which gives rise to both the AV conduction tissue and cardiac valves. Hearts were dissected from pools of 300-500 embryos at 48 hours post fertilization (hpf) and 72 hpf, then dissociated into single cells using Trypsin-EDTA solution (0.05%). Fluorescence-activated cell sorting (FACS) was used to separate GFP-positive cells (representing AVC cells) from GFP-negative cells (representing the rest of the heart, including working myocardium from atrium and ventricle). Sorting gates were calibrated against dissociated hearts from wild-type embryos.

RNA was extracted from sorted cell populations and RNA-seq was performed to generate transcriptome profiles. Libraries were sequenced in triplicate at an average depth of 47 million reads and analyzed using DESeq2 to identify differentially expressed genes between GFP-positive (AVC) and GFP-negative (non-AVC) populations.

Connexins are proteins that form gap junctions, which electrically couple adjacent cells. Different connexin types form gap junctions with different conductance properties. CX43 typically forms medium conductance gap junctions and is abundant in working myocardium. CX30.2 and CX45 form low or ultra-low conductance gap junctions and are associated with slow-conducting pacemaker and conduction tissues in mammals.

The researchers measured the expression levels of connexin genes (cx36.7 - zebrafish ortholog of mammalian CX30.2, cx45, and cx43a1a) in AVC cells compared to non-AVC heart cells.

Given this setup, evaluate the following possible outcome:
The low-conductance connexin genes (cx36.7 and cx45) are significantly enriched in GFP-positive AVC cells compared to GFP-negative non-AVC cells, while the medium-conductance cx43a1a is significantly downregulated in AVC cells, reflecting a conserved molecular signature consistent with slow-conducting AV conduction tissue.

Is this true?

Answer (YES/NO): NO